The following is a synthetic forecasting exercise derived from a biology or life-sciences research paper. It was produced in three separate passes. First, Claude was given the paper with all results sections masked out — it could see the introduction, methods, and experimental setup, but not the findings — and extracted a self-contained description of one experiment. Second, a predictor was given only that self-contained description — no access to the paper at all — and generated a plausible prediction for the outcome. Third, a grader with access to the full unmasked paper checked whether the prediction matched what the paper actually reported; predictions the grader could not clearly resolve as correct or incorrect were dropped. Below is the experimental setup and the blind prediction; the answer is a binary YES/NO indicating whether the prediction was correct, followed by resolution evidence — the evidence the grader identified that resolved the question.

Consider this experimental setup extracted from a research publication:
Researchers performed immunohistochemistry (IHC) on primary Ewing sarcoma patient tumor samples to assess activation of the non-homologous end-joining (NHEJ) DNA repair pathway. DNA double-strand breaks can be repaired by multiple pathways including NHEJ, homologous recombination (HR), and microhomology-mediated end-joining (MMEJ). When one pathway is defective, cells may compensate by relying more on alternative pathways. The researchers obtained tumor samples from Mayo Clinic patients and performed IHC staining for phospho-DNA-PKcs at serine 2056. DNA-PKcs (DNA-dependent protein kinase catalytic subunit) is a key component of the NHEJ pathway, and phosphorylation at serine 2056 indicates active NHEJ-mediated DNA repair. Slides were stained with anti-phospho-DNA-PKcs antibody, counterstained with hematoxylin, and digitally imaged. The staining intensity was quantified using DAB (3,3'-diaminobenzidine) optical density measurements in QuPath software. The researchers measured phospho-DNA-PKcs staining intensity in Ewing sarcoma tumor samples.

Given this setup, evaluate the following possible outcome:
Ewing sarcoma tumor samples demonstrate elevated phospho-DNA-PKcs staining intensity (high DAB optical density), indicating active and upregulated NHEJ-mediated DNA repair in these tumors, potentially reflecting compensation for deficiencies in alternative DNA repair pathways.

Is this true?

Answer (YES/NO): YES